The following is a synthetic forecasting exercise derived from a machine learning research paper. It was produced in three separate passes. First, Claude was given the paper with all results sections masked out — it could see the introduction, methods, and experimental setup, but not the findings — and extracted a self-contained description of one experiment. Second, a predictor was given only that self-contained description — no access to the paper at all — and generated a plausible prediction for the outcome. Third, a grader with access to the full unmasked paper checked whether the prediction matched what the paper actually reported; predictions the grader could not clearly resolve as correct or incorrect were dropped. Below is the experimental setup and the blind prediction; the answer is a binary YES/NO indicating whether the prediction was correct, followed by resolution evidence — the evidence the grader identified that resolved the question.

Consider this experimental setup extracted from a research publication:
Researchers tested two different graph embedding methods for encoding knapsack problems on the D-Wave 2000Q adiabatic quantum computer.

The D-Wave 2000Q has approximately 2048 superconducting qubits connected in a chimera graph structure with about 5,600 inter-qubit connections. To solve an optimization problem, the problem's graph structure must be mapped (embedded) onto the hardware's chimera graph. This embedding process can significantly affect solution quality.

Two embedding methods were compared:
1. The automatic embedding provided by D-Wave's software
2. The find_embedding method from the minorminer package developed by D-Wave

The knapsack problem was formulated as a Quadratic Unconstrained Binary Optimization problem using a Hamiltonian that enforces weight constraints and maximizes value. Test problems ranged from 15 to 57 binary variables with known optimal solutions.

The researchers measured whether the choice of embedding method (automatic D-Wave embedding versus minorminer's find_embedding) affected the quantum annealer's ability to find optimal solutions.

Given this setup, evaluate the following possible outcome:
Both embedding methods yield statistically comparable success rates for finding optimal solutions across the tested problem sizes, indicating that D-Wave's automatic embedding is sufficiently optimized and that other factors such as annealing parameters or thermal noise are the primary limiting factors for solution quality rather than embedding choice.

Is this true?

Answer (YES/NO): YES